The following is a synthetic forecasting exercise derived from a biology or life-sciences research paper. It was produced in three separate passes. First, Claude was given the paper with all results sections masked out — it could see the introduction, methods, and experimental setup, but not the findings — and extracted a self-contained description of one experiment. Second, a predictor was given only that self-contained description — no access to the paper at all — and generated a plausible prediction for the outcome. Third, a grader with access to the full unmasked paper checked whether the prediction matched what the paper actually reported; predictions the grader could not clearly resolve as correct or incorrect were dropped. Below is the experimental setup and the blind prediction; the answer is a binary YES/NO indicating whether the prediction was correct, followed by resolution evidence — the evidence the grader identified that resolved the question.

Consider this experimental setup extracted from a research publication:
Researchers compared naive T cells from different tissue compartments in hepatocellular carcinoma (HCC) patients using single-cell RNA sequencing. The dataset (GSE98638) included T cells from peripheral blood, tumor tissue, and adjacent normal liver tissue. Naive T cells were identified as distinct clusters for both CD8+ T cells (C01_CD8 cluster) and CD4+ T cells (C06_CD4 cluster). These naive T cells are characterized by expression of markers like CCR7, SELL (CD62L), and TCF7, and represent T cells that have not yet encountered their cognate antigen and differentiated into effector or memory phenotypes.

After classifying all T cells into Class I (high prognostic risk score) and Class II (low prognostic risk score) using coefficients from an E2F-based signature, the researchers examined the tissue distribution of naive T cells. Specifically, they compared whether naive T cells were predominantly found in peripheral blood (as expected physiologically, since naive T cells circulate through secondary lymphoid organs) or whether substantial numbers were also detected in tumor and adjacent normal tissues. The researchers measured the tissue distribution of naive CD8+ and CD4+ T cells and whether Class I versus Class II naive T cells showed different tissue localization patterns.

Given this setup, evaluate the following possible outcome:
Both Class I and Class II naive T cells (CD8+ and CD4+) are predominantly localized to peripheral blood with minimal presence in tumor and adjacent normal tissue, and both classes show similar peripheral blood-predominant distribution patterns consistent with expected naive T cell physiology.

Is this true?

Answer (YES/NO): NO